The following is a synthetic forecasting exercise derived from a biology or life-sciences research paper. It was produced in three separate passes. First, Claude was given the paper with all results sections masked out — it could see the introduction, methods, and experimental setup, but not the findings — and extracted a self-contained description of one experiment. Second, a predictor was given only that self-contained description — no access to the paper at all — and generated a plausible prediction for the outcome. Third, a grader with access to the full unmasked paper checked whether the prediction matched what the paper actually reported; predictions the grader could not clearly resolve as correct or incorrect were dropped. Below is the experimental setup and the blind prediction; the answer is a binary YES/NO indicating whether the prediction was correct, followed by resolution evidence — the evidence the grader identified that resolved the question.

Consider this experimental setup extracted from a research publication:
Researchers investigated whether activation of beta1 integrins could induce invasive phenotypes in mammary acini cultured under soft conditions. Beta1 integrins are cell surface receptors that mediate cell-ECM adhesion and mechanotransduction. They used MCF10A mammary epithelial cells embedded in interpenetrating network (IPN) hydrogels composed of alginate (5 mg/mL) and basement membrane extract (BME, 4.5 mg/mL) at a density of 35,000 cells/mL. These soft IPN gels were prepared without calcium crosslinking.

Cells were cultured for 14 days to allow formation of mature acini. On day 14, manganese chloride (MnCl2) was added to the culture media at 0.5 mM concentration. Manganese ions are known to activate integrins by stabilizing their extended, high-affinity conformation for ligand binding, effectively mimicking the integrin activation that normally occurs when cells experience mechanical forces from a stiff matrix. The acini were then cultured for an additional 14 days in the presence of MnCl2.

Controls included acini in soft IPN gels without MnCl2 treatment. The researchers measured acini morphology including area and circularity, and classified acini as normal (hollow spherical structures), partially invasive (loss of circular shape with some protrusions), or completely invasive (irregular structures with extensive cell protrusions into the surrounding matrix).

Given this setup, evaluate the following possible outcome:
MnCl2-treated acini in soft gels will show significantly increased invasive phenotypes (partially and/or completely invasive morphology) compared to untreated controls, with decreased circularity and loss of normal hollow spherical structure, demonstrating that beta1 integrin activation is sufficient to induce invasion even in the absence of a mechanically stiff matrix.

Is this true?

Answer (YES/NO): YES